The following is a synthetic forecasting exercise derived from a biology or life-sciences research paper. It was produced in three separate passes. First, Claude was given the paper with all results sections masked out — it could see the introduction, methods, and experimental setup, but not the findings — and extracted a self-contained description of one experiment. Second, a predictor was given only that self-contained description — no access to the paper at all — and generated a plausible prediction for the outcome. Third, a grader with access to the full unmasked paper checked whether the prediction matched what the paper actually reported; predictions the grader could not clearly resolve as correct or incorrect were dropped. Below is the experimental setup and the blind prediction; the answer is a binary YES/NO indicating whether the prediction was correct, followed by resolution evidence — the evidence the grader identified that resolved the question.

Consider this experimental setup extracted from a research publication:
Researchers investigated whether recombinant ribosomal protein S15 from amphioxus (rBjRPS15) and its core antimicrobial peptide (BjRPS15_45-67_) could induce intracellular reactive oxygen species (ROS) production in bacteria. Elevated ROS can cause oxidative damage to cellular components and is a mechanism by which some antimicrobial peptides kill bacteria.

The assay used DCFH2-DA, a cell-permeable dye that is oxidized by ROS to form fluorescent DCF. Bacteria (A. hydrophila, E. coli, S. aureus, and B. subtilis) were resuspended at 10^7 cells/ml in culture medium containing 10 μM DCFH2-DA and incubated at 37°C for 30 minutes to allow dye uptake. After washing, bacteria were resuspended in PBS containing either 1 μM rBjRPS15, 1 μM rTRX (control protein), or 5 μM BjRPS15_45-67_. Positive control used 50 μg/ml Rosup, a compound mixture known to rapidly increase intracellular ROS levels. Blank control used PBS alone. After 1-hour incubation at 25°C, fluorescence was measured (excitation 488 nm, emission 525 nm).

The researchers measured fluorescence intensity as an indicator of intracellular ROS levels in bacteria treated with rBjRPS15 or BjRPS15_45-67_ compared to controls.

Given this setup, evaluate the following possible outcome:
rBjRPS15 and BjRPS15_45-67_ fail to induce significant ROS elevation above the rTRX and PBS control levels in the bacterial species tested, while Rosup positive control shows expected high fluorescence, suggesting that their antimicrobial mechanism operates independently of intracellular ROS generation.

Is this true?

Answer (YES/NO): NO